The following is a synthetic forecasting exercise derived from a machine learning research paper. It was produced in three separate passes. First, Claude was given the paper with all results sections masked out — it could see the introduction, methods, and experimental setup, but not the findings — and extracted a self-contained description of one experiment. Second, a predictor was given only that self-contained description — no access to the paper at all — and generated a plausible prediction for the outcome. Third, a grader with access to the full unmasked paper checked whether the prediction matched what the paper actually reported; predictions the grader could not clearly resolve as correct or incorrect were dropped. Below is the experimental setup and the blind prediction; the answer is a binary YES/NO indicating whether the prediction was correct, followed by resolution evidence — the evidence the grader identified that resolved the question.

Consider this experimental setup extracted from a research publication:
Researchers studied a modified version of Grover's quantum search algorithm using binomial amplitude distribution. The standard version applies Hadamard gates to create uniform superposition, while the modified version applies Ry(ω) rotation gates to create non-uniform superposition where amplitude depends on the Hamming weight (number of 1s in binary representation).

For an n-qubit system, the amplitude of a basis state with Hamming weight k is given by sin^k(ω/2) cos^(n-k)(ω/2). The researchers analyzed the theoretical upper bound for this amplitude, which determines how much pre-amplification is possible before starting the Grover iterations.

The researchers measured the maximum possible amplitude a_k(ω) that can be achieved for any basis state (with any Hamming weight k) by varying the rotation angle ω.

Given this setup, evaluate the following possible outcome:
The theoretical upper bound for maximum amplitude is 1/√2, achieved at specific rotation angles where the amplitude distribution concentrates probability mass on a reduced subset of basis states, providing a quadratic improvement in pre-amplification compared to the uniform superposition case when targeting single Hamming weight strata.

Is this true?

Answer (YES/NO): NO